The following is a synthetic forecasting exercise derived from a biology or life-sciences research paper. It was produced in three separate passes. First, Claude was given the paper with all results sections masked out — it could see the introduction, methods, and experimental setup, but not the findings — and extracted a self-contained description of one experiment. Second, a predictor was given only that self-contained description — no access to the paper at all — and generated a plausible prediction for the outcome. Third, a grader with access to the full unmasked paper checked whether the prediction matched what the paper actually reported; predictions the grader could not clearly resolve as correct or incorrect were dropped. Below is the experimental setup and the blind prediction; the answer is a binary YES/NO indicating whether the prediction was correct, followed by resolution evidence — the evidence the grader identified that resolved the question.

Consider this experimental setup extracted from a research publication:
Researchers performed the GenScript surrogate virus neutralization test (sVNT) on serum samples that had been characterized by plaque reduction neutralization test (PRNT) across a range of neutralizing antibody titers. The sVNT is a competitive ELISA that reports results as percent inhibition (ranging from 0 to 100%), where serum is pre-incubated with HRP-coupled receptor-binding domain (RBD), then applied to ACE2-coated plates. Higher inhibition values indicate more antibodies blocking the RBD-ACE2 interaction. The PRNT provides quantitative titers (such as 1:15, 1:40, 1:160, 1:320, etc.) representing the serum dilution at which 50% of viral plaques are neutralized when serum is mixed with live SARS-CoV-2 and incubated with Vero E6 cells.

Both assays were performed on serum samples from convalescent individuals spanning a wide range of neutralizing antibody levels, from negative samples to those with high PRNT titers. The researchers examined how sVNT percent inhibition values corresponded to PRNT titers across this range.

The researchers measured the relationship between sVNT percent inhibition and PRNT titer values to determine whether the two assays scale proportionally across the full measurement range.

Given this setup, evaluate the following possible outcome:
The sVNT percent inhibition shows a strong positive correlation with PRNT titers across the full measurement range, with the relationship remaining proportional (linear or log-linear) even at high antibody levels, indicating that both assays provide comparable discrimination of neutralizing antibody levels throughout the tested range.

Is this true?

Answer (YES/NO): NO